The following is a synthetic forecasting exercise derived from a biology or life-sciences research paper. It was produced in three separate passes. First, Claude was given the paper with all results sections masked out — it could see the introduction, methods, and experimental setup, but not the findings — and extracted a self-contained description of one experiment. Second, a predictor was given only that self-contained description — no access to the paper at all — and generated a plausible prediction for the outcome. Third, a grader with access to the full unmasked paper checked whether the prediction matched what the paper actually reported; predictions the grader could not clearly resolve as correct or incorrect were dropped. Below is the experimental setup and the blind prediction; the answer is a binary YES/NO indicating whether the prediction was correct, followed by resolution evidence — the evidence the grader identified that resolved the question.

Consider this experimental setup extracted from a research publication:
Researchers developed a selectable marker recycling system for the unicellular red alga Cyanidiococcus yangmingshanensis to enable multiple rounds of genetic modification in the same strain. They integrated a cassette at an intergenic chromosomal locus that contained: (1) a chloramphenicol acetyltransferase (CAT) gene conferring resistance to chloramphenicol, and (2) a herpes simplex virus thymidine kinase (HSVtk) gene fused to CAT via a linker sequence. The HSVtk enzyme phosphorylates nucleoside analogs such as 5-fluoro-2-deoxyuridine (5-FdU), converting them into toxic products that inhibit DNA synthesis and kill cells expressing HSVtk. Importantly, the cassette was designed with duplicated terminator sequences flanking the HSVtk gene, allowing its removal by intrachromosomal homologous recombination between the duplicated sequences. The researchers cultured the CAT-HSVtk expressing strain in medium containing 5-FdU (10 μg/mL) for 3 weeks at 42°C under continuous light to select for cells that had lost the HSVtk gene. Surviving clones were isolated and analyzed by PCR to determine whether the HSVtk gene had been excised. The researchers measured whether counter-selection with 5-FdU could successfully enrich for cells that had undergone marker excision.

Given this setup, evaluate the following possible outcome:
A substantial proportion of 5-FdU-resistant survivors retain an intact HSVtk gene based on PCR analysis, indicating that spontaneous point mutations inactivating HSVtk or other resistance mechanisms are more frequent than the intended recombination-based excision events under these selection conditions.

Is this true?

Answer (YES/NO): NO